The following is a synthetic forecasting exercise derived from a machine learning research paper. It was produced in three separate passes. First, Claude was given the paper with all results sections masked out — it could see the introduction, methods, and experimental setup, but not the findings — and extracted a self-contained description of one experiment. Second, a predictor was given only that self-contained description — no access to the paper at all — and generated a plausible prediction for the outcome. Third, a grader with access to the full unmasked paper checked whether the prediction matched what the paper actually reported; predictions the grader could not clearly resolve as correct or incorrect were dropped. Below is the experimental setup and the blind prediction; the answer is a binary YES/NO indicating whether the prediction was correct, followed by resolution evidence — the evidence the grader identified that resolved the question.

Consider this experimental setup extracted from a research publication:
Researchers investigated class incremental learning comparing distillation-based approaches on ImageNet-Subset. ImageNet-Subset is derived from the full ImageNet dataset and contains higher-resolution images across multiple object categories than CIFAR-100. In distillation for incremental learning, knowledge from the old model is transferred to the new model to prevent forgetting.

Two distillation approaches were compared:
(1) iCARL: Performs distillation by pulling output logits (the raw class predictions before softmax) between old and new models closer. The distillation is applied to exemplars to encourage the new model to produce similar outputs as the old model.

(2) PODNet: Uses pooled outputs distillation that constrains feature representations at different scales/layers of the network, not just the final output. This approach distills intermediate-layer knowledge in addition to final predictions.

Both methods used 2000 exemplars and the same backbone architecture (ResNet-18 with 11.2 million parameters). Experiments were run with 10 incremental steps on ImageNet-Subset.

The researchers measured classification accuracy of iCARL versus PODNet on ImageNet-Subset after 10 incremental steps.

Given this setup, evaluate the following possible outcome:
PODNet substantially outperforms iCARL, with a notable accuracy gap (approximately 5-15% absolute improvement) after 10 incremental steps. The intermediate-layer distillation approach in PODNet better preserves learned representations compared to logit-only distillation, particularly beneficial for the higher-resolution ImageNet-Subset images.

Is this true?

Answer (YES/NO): YES